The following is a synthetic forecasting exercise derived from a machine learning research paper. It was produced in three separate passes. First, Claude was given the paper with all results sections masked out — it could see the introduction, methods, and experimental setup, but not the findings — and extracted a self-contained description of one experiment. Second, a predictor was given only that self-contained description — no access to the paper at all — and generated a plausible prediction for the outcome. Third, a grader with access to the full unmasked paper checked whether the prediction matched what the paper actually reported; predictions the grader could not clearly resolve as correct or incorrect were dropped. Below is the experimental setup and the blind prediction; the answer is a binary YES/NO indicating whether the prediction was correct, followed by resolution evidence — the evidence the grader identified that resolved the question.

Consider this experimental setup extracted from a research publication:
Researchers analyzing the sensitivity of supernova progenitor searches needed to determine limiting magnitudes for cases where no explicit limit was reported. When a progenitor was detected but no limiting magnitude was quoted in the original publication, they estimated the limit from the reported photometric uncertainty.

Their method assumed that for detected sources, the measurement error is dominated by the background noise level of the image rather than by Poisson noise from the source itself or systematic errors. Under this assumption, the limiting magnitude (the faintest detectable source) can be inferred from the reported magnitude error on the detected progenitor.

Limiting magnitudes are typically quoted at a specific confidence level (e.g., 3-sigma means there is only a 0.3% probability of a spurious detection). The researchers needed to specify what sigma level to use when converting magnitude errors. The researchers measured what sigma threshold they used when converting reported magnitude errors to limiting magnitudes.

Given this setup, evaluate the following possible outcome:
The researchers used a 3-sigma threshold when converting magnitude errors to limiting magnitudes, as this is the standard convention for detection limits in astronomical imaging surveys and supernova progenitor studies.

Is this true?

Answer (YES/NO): YES